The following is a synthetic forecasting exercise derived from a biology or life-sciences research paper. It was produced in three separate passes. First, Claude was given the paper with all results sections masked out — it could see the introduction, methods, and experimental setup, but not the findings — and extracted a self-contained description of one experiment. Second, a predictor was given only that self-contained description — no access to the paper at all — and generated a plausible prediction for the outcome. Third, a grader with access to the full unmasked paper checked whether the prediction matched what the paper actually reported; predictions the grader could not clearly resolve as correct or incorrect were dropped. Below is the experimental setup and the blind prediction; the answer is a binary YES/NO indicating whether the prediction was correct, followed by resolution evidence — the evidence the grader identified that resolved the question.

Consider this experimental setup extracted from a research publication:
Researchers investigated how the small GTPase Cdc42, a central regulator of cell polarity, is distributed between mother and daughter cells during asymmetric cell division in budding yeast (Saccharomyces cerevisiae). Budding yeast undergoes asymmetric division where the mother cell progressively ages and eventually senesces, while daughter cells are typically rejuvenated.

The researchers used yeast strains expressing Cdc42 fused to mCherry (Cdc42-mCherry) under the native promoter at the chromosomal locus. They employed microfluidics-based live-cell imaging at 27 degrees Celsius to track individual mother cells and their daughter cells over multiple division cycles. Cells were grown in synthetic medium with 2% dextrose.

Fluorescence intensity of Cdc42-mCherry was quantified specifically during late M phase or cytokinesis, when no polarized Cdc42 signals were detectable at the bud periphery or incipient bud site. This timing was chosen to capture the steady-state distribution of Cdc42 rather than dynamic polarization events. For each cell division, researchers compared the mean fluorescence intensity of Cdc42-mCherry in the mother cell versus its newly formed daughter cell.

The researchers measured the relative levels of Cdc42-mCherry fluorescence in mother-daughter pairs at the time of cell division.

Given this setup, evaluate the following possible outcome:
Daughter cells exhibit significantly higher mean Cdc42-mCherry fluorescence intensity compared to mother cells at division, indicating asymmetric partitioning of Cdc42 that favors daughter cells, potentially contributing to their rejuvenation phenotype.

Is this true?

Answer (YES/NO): NO